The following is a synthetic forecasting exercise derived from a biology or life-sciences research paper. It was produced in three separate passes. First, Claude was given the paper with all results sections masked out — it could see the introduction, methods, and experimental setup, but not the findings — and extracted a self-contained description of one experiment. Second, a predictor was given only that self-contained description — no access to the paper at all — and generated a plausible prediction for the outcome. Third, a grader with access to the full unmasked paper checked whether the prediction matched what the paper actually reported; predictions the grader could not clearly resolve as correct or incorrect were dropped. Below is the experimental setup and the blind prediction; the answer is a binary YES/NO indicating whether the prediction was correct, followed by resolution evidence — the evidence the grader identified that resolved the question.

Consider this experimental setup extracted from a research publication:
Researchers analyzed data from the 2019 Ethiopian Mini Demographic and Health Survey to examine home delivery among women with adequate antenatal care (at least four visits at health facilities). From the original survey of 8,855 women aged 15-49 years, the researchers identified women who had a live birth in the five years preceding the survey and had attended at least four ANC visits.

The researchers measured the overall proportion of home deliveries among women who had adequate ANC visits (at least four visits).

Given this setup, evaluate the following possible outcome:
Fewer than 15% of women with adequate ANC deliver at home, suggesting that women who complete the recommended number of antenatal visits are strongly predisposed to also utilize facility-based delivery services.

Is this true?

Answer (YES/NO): NO